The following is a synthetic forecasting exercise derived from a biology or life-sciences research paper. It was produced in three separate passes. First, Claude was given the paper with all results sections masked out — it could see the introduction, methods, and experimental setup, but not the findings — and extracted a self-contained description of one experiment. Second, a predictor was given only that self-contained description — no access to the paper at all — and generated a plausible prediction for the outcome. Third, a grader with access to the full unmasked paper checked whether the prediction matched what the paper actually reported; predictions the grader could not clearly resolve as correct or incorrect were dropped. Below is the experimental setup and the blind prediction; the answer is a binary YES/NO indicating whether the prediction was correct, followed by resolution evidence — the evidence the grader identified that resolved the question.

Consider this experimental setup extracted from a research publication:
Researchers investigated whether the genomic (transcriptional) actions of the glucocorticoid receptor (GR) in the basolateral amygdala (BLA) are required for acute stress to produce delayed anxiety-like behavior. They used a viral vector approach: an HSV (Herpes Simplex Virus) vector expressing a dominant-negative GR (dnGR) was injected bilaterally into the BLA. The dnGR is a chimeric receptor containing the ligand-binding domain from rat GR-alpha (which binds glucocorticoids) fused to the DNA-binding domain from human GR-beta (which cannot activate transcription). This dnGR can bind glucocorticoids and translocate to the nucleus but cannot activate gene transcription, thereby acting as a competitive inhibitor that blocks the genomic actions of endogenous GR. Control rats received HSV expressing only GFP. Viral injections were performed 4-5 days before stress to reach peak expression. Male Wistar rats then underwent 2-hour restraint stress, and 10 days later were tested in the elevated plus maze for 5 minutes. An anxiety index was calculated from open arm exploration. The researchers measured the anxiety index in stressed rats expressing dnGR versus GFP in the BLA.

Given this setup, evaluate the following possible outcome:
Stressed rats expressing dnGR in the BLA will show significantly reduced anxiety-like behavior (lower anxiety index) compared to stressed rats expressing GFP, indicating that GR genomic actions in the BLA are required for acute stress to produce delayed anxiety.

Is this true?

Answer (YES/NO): YES